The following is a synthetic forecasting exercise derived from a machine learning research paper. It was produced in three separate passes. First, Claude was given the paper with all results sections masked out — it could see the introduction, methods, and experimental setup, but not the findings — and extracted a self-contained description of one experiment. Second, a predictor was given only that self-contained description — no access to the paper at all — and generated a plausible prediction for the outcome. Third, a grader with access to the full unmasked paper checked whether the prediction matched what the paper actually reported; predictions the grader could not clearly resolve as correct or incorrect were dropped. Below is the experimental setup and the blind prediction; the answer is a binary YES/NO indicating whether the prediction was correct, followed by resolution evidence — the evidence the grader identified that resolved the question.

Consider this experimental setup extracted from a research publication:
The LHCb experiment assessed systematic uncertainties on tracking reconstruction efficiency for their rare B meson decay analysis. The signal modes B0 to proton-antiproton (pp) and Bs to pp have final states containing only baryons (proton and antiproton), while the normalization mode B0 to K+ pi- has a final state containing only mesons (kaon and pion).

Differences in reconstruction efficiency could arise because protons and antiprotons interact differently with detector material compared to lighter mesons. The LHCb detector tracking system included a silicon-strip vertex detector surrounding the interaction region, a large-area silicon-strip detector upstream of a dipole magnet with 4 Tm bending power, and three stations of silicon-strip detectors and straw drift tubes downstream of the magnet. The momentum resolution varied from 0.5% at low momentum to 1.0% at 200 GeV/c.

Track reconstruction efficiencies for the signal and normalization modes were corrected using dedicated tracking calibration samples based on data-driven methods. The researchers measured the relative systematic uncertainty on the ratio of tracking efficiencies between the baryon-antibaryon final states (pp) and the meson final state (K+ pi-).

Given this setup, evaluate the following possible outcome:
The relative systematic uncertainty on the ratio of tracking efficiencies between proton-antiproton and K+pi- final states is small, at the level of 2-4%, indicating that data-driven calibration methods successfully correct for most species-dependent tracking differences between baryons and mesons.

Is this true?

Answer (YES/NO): NO